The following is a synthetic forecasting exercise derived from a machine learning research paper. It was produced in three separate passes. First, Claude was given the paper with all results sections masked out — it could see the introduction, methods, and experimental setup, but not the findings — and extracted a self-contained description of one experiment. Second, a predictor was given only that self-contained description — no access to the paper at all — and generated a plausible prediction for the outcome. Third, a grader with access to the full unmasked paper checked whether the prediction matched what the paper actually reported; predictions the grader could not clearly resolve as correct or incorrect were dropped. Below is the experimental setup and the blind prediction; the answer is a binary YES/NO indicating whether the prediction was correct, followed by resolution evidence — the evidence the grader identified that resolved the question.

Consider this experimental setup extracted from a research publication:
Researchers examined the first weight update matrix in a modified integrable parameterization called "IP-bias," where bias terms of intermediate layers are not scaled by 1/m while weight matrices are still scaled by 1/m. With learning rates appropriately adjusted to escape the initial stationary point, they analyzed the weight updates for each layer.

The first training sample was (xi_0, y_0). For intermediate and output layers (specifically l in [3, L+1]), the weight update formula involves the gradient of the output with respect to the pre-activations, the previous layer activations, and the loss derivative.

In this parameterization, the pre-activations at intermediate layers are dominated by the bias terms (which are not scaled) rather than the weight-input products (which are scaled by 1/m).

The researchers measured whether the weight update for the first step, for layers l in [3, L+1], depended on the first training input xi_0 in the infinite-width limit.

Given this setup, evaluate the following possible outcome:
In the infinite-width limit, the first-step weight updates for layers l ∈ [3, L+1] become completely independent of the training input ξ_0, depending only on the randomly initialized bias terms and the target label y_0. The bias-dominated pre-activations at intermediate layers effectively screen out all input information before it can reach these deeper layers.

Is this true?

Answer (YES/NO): YES